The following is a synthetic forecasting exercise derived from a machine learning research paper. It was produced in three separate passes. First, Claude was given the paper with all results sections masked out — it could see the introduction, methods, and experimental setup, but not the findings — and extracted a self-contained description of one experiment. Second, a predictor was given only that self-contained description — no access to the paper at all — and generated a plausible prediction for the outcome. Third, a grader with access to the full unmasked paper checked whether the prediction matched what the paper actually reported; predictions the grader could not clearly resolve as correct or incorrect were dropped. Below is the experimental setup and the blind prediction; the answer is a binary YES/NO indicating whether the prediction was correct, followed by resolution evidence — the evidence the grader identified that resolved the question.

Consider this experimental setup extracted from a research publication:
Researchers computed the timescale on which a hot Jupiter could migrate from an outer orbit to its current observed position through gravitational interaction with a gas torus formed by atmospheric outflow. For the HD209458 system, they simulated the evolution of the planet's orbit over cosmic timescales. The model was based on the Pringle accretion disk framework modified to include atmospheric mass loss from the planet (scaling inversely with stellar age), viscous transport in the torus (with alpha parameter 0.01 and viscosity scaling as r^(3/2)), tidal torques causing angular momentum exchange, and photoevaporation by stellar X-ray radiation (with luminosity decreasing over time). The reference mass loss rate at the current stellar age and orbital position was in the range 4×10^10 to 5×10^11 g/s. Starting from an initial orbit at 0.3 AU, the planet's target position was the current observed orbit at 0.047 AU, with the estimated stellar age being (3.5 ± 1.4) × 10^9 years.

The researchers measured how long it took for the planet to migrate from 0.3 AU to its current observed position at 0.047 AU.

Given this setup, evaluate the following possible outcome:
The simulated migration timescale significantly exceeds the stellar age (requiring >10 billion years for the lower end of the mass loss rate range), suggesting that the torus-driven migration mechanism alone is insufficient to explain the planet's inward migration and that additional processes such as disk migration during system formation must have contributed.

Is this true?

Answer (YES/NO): NO